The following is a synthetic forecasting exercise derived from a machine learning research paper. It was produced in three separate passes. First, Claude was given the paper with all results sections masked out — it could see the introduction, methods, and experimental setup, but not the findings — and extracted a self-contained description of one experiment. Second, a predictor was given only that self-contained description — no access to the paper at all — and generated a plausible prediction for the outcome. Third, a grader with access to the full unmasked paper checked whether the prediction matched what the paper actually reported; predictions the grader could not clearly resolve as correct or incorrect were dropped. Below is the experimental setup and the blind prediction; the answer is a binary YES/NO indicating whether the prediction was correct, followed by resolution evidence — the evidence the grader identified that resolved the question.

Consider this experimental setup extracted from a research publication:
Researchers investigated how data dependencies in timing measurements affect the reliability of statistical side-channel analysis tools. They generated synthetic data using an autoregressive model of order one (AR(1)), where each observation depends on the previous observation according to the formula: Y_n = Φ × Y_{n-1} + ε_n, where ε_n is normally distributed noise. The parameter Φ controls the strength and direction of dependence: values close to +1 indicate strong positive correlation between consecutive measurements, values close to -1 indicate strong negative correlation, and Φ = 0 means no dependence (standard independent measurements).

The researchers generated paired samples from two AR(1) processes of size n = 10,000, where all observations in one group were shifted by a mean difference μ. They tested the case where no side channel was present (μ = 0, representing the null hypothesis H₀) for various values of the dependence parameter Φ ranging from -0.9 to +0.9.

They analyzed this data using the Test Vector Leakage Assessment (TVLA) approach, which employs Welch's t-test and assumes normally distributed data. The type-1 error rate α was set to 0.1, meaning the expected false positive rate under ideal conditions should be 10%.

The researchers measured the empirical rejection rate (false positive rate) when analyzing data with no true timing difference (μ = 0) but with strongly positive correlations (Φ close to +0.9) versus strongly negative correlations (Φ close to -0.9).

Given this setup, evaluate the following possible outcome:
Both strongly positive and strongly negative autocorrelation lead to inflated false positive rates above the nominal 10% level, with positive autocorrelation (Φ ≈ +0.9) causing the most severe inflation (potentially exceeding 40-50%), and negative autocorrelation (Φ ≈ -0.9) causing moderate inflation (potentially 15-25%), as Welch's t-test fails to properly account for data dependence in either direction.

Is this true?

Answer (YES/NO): NO